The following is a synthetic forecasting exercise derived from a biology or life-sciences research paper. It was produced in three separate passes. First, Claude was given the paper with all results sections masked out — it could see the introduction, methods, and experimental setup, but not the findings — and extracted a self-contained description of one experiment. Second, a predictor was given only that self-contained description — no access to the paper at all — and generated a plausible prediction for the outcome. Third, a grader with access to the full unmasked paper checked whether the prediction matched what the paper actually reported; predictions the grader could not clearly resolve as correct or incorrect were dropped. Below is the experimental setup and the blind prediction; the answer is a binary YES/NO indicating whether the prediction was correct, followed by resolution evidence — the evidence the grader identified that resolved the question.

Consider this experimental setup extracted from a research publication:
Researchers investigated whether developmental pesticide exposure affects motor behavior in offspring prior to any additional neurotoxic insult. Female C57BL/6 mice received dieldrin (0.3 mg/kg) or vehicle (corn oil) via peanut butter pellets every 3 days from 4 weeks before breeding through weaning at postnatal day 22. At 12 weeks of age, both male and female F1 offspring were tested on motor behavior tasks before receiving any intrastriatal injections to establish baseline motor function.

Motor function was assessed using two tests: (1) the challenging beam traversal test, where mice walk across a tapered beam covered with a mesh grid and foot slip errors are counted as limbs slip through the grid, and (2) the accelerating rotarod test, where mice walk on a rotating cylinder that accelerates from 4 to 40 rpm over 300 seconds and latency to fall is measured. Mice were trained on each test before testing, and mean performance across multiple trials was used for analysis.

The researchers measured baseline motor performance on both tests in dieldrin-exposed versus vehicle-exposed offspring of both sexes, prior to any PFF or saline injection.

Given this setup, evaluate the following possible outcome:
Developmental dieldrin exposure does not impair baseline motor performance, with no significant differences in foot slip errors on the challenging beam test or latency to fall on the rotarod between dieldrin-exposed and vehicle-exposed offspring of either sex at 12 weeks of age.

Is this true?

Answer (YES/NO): YES